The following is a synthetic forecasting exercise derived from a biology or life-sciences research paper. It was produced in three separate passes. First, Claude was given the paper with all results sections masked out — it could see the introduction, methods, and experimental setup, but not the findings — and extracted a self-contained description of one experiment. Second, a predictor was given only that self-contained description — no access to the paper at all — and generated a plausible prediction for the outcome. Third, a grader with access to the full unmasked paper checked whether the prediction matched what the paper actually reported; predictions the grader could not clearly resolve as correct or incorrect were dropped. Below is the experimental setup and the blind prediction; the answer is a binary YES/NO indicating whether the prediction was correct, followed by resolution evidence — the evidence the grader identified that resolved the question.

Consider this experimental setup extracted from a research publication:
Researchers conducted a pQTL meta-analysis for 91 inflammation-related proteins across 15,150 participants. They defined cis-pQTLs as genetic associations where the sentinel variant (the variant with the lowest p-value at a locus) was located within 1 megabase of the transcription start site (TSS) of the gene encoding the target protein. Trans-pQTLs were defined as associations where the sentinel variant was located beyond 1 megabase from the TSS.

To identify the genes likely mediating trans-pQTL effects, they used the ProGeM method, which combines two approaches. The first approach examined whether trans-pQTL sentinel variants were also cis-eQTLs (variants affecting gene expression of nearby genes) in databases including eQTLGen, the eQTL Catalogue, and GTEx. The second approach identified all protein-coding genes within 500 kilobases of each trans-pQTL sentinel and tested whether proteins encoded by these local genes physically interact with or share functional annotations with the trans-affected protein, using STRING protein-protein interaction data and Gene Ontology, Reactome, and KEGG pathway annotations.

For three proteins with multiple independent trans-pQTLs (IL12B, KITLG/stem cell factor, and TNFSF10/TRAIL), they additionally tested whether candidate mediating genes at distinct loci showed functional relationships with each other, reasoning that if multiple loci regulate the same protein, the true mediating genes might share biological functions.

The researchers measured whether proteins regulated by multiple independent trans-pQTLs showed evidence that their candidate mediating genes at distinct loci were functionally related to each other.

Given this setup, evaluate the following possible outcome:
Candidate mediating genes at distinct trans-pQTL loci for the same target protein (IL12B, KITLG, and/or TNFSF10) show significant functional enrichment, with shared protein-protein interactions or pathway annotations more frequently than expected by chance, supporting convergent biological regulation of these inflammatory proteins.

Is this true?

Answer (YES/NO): YES